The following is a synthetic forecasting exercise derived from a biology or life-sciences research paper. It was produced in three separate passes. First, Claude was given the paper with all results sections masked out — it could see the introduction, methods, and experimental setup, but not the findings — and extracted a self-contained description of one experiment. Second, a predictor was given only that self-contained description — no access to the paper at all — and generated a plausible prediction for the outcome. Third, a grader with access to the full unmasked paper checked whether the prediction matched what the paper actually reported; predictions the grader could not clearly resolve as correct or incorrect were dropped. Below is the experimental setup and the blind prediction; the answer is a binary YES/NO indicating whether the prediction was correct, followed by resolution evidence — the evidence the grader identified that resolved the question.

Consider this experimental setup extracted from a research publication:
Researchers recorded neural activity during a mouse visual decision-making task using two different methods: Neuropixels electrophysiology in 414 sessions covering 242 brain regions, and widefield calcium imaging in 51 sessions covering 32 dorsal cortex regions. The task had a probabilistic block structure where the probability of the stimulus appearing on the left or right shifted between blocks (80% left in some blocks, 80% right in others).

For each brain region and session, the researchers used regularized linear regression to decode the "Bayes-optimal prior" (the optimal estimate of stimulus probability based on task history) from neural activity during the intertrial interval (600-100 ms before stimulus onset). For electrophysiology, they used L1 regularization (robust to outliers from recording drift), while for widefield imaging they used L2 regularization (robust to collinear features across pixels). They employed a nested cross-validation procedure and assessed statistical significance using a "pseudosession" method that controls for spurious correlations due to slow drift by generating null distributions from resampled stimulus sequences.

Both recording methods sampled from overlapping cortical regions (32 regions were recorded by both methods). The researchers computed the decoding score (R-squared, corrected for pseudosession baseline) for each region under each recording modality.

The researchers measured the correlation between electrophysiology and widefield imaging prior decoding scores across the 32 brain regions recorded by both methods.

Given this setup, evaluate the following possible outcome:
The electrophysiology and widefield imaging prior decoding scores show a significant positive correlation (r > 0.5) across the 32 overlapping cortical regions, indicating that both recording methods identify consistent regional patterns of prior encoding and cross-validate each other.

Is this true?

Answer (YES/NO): YES